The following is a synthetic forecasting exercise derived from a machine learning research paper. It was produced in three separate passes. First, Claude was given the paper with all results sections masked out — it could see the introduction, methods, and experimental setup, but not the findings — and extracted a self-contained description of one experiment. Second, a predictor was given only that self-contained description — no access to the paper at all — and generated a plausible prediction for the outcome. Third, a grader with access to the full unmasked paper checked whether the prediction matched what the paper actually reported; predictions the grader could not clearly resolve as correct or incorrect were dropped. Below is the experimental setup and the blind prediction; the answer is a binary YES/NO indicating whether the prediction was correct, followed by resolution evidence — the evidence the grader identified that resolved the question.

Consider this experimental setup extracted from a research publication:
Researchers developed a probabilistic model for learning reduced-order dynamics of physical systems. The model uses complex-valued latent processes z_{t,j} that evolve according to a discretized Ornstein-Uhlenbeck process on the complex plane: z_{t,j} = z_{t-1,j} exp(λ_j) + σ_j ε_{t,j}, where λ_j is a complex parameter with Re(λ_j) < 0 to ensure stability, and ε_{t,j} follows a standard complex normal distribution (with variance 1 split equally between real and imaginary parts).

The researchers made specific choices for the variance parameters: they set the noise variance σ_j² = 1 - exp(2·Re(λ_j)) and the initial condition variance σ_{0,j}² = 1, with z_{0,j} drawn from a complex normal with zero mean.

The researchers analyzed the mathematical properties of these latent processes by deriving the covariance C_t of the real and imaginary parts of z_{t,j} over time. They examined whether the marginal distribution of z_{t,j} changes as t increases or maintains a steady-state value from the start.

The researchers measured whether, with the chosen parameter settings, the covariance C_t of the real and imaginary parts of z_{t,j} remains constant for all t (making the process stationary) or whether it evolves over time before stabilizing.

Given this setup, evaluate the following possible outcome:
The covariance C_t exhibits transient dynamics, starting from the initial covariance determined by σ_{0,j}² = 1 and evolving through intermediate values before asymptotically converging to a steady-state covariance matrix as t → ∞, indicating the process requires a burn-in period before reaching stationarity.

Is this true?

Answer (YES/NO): NO